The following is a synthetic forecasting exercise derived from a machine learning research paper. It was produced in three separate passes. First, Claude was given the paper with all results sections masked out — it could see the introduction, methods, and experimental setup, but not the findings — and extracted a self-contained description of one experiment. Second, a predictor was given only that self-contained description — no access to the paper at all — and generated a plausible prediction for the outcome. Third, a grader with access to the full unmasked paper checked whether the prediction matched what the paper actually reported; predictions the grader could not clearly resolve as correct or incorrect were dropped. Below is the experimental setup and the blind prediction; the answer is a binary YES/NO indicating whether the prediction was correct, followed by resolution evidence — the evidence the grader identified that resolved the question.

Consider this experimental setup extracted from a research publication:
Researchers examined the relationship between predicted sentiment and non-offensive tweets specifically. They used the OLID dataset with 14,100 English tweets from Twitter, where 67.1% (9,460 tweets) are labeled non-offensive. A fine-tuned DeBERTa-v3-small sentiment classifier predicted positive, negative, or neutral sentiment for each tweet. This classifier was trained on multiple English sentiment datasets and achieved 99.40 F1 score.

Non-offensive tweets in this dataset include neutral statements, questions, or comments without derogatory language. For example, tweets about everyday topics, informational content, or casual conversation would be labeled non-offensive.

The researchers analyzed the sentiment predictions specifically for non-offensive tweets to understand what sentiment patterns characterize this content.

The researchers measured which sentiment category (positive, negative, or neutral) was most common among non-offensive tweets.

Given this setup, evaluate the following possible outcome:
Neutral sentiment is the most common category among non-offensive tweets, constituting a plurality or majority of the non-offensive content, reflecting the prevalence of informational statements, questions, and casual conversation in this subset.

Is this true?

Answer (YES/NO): YES